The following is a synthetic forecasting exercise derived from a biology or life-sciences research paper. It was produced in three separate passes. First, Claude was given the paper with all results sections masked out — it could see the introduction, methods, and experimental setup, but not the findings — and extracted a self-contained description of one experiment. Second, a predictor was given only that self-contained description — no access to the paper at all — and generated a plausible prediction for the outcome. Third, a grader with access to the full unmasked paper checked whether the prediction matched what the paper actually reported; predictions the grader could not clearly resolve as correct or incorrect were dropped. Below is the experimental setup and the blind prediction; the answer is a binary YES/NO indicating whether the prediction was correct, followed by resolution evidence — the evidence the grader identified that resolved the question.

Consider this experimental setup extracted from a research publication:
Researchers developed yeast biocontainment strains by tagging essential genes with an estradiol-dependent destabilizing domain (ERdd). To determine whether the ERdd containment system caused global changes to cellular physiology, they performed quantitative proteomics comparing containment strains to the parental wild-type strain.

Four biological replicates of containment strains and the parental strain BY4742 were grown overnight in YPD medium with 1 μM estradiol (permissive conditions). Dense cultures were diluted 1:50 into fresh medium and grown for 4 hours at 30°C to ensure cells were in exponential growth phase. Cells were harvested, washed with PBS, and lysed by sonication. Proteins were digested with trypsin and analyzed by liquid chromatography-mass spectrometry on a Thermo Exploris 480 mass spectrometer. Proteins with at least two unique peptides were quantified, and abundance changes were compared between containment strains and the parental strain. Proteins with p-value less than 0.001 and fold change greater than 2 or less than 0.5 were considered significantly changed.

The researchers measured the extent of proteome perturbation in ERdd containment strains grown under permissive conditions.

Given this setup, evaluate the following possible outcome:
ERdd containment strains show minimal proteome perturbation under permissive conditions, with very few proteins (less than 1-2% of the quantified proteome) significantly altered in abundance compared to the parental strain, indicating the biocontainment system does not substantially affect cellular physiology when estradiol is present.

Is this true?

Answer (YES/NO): YES